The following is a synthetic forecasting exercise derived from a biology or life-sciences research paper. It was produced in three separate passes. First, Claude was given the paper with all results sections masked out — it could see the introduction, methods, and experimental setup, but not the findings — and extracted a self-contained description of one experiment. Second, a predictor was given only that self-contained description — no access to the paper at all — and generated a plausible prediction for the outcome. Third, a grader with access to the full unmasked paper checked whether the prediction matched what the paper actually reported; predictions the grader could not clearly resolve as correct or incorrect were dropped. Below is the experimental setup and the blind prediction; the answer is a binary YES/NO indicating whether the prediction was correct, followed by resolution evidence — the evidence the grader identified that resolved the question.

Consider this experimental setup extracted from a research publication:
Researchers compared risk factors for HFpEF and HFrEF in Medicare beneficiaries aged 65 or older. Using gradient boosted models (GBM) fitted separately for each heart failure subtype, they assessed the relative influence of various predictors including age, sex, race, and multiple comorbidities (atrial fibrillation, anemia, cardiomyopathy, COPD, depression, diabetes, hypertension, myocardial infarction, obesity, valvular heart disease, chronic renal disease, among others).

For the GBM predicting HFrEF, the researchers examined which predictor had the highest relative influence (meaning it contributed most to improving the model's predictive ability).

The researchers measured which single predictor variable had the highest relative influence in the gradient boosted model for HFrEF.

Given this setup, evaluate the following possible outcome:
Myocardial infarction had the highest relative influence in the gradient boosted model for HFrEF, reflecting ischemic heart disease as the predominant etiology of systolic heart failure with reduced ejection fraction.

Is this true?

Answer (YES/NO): NO